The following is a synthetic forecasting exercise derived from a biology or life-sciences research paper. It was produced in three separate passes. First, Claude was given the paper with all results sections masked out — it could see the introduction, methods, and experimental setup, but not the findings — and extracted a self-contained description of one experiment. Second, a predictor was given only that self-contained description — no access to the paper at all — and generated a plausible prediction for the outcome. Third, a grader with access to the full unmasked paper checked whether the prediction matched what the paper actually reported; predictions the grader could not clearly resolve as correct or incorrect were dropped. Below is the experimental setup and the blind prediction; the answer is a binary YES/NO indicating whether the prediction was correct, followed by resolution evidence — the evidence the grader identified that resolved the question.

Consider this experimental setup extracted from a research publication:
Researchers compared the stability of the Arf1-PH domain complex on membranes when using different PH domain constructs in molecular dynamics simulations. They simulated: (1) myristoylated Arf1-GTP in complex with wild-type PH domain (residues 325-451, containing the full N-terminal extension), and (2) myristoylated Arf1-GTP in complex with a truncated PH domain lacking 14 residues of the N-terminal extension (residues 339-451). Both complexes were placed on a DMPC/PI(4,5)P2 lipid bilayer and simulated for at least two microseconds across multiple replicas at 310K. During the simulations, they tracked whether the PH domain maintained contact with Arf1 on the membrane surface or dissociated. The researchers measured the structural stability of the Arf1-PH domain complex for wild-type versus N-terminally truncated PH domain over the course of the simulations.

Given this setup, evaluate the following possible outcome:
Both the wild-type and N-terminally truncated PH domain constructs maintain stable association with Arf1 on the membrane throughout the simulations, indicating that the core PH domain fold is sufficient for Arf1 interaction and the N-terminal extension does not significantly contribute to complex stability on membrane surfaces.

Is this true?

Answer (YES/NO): NO